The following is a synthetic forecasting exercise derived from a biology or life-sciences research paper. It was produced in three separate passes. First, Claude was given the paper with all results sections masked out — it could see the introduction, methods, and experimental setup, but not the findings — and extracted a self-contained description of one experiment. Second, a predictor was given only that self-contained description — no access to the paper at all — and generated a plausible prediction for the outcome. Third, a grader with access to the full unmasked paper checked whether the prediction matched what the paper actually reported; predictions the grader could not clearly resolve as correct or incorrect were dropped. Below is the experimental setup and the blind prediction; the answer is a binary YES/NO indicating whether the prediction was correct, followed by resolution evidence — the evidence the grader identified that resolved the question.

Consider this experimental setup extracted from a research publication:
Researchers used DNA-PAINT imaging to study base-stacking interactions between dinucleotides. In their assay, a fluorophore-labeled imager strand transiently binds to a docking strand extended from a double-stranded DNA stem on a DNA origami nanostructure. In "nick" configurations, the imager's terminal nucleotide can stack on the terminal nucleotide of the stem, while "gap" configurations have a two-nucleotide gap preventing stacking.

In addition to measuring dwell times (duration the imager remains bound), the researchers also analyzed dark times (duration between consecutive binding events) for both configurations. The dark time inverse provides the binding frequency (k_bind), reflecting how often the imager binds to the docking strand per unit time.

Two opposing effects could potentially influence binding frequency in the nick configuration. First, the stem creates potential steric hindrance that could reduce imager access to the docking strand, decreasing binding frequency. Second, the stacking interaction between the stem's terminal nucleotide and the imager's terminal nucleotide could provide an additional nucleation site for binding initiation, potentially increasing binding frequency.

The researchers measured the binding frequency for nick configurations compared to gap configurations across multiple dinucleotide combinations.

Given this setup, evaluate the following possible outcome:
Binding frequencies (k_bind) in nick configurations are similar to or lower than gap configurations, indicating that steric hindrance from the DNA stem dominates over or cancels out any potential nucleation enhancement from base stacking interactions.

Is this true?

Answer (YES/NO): NO